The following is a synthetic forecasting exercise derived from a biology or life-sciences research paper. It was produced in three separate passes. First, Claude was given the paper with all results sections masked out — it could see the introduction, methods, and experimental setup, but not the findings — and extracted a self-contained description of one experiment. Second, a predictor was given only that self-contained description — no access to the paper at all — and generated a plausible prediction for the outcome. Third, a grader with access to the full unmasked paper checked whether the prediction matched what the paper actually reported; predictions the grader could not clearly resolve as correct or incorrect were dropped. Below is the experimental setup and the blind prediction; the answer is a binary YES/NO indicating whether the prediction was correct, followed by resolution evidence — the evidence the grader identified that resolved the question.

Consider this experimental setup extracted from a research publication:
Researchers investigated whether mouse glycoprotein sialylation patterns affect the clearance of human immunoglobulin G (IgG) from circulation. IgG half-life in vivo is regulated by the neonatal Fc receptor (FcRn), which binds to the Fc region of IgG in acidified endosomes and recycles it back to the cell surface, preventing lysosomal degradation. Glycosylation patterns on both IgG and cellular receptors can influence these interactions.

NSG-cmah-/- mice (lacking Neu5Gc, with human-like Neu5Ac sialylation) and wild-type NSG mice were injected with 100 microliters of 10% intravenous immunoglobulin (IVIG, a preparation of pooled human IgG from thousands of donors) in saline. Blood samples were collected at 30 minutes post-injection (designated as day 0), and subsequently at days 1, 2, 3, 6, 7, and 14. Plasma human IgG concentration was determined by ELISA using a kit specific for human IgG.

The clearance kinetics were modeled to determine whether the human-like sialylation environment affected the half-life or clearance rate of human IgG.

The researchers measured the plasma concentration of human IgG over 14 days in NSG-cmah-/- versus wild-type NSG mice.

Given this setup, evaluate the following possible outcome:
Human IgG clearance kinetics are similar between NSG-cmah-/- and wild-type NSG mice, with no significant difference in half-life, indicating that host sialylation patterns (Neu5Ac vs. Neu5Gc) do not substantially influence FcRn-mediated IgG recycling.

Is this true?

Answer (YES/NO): NO